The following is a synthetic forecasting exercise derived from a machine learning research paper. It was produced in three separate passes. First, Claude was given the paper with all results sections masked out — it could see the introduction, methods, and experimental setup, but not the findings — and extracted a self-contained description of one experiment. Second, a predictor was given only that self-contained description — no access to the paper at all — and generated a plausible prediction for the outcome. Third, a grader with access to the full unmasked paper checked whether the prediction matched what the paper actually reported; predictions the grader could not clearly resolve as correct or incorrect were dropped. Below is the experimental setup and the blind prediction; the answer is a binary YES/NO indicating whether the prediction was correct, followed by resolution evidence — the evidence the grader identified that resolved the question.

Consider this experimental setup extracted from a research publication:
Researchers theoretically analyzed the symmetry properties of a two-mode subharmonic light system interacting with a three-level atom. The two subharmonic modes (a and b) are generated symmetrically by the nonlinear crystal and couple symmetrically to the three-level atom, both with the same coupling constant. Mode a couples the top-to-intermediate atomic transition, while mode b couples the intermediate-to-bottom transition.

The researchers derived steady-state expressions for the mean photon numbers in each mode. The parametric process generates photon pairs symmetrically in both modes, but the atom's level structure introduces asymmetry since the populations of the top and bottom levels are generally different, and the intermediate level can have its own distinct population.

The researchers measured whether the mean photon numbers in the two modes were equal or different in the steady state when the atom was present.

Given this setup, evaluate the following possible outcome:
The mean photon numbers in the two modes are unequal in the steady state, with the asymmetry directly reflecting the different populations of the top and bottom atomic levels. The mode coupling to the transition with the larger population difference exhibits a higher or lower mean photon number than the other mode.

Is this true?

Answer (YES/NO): YES